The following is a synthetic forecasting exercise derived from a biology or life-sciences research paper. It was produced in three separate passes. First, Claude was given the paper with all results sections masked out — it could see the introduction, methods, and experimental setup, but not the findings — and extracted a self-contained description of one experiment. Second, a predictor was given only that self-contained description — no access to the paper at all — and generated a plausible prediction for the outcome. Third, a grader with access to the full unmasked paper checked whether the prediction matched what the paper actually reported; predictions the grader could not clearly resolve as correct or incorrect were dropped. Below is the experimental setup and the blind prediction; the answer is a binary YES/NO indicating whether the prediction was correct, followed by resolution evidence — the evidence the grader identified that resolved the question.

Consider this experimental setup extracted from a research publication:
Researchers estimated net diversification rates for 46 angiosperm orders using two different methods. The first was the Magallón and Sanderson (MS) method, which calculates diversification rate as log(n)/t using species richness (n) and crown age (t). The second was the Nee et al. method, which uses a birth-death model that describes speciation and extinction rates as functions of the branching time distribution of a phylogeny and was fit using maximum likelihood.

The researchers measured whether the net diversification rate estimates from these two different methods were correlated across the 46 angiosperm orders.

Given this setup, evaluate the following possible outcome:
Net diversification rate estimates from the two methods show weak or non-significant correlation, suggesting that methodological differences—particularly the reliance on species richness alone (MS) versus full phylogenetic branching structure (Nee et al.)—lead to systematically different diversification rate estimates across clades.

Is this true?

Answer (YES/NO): NO